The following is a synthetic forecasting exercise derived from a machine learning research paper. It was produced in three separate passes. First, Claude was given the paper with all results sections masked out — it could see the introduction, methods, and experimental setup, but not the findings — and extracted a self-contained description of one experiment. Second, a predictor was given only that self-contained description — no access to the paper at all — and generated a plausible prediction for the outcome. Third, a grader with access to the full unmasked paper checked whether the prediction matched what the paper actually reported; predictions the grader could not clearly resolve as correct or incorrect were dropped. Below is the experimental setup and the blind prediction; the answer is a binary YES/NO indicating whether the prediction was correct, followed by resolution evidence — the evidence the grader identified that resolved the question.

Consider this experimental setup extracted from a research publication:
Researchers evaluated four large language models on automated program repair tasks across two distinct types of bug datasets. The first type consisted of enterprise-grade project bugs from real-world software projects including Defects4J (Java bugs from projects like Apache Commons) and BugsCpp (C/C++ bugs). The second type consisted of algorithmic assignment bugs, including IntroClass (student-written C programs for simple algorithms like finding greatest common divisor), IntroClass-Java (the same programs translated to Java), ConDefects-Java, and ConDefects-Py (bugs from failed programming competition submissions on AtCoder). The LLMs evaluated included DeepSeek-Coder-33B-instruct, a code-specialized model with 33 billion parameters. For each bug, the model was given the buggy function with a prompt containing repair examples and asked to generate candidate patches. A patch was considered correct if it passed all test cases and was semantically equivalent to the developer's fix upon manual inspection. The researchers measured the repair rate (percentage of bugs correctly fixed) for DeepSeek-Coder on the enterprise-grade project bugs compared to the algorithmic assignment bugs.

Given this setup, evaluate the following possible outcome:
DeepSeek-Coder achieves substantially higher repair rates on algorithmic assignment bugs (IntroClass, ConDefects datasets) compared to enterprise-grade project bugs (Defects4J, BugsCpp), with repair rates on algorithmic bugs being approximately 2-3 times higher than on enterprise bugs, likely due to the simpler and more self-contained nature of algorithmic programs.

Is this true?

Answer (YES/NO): NO